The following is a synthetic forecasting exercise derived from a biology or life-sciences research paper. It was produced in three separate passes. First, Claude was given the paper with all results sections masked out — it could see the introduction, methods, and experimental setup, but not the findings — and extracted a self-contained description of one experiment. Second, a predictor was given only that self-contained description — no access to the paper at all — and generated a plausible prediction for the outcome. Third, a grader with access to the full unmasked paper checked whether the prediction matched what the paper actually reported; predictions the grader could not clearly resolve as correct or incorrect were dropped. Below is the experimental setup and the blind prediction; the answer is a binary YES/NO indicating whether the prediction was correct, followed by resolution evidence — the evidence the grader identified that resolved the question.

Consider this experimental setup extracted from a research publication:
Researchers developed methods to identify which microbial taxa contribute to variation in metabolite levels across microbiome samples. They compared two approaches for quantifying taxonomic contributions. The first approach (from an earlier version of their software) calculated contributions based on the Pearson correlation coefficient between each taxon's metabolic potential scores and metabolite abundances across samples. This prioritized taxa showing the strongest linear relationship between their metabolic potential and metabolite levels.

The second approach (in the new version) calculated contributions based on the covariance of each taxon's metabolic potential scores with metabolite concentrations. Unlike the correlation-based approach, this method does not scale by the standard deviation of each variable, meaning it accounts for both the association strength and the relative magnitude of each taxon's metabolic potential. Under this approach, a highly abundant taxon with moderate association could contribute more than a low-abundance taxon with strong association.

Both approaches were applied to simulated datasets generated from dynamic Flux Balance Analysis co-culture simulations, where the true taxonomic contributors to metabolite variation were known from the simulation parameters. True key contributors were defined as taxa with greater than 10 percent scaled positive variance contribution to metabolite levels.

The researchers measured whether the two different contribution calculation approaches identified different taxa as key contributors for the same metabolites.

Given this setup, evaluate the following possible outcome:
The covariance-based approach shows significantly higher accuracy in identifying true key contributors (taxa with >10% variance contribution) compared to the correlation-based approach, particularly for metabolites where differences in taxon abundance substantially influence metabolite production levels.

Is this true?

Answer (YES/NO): NO